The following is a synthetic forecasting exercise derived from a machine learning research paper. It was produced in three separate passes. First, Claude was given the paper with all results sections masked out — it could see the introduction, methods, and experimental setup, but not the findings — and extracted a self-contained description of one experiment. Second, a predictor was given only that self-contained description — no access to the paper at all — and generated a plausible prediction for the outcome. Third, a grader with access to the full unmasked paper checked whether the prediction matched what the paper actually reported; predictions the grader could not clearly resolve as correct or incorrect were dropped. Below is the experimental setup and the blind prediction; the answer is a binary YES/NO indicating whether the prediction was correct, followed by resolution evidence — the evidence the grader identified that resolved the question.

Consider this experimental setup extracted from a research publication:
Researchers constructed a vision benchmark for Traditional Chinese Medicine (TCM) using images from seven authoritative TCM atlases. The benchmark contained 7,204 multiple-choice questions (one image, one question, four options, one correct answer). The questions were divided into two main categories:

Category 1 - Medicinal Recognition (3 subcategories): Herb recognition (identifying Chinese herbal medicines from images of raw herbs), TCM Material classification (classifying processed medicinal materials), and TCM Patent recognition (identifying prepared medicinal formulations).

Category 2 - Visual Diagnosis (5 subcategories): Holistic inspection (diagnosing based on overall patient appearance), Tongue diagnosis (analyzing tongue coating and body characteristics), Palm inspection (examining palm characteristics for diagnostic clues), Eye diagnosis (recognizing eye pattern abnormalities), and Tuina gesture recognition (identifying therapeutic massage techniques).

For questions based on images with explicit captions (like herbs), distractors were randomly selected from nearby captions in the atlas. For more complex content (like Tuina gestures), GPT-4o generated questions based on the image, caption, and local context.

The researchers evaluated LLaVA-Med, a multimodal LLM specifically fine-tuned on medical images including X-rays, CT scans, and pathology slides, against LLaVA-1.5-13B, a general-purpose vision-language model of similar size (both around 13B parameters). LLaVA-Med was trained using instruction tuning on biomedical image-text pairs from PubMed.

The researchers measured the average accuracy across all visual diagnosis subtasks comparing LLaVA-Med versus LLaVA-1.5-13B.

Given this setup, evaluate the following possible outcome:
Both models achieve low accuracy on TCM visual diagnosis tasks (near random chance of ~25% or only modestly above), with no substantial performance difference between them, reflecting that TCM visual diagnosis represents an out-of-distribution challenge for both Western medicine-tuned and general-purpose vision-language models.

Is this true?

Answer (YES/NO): NO